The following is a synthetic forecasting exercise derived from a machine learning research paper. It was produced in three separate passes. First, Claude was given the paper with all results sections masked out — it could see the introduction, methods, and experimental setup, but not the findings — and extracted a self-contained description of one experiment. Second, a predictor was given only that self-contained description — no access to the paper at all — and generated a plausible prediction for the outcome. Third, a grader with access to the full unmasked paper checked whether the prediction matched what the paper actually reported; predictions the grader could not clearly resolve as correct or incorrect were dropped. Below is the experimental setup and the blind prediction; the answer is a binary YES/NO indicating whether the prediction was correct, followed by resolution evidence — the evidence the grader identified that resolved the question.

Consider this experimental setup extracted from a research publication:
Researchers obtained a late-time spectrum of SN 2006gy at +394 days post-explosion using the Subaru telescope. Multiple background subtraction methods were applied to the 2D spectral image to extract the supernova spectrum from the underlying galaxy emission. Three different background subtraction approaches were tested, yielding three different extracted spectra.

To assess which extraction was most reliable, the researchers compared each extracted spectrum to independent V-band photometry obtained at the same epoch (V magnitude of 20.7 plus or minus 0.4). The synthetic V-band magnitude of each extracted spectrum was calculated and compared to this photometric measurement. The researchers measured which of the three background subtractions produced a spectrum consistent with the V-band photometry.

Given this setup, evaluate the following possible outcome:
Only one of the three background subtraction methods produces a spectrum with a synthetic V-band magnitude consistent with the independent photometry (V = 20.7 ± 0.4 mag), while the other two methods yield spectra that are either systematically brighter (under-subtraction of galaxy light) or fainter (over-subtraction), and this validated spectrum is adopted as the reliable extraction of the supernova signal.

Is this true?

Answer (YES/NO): NO